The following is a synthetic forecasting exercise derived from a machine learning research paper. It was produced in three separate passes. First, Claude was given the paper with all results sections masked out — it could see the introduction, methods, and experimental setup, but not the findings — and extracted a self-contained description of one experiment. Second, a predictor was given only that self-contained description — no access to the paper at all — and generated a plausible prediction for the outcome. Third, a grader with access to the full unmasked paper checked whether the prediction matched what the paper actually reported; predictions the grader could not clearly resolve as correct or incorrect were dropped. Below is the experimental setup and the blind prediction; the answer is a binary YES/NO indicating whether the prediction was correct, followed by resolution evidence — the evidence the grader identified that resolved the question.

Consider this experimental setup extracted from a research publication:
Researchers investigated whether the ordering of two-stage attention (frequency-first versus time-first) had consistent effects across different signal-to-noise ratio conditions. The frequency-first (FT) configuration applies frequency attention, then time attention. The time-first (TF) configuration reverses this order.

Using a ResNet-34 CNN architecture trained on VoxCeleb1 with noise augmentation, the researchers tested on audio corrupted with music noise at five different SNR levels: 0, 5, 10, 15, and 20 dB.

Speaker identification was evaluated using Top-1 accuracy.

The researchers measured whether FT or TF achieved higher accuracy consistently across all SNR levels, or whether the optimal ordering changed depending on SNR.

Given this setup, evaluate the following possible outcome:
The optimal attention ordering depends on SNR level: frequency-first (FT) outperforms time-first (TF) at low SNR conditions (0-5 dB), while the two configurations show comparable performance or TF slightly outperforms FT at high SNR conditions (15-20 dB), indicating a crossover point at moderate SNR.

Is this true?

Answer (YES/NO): NO